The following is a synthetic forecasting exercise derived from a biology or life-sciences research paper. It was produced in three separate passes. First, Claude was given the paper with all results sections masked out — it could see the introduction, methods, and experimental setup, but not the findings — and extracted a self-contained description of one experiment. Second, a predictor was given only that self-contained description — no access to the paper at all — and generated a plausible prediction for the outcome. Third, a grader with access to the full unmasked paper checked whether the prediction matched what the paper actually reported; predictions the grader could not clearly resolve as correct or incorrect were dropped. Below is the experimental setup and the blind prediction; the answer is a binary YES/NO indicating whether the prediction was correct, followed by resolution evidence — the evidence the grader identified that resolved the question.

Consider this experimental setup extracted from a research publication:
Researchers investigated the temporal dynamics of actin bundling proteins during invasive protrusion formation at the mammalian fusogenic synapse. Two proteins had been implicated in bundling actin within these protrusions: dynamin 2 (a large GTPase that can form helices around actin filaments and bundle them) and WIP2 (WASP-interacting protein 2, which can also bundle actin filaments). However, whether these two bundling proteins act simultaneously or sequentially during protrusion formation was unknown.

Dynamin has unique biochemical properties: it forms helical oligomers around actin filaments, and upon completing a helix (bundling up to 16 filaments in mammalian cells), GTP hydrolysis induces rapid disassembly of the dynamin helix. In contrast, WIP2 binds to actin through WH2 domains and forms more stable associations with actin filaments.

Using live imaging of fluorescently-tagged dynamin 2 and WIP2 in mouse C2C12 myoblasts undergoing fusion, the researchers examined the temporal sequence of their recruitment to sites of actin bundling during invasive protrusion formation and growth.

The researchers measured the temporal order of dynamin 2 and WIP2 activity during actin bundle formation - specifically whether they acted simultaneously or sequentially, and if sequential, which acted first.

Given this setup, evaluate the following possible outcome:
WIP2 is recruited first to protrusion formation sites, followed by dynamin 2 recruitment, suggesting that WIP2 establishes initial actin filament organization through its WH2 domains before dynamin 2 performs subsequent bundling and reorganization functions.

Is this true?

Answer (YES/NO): NO